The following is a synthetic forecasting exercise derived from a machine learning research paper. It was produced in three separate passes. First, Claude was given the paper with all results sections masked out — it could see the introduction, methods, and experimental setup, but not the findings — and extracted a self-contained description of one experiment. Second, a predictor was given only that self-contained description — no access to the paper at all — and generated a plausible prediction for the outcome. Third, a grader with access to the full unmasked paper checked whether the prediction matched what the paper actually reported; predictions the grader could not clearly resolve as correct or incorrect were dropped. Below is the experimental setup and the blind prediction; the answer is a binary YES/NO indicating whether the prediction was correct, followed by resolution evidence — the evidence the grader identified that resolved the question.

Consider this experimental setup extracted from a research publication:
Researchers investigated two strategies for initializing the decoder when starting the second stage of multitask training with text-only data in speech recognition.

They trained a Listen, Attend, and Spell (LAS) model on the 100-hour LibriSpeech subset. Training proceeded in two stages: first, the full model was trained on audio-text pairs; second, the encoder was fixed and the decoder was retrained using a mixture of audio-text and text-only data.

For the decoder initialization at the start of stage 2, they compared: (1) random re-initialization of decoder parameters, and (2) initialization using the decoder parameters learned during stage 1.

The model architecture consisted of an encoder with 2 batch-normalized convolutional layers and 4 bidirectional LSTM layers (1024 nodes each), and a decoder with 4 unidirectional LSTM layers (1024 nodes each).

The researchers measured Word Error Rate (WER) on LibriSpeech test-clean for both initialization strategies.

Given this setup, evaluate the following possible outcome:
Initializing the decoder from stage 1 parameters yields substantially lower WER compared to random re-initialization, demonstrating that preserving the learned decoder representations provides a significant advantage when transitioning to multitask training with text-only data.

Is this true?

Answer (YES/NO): NO